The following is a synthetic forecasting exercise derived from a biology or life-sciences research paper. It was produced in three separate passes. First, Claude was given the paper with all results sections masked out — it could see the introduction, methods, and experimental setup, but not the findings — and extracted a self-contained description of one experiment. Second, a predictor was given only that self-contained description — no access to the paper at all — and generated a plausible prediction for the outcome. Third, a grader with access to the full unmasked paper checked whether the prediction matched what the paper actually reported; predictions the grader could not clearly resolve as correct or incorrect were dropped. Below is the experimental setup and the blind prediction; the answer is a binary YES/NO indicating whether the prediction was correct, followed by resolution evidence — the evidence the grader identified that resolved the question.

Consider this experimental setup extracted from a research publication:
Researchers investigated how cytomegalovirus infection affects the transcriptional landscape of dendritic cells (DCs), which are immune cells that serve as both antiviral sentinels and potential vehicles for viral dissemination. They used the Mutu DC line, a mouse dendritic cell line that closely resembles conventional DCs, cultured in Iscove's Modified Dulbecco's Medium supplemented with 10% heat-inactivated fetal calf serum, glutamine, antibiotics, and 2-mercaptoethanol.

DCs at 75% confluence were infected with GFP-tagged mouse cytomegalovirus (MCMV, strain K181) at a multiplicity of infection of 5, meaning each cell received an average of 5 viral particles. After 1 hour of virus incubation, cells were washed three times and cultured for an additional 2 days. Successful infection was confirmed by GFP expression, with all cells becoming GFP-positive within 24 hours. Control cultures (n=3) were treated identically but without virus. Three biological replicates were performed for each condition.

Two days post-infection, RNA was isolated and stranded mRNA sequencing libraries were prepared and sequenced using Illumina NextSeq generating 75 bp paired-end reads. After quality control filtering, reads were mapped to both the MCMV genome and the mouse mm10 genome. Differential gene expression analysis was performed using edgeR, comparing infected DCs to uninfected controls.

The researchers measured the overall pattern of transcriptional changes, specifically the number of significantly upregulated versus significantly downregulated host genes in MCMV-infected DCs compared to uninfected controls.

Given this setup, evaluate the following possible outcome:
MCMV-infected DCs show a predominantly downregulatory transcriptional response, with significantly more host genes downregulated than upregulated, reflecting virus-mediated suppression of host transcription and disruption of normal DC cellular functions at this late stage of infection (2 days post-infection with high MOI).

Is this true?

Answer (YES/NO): NO